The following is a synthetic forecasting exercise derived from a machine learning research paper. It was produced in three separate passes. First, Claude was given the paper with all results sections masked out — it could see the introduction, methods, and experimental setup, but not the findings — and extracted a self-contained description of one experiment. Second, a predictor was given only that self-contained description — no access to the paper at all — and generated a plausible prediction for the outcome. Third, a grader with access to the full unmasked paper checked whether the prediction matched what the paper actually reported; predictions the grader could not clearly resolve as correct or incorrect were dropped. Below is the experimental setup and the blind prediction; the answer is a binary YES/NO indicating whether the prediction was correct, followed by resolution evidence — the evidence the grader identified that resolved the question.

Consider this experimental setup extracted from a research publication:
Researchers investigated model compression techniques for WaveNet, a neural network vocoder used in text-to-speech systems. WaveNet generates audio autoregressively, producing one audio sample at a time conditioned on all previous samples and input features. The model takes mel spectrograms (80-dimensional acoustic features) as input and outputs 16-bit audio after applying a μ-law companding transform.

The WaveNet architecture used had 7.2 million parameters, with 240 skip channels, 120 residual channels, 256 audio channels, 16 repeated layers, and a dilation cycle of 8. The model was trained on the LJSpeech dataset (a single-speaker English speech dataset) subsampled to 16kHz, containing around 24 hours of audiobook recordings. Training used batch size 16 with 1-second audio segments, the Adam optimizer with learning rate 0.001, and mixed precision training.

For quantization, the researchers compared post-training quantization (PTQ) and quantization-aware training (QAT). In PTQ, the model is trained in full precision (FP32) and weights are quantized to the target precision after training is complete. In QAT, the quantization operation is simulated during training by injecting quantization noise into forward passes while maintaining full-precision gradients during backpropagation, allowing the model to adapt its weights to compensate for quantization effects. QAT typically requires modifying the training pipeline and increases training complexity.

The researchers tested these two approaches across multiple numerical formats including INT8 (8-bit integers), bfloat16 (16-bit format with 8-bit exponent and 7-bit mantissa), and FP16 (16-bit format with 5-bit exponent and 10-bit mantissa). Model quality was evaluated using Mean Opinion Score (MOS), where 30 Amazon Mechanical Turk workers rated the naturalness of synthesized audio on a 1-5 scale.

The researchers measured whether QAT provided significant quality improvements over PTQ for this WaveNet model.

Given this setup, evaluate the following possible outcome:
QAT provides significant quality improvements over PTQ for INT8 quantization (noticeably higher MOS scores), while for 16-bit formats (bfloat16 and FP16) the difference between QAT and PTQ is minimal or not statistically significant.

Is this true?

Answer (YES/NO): NO